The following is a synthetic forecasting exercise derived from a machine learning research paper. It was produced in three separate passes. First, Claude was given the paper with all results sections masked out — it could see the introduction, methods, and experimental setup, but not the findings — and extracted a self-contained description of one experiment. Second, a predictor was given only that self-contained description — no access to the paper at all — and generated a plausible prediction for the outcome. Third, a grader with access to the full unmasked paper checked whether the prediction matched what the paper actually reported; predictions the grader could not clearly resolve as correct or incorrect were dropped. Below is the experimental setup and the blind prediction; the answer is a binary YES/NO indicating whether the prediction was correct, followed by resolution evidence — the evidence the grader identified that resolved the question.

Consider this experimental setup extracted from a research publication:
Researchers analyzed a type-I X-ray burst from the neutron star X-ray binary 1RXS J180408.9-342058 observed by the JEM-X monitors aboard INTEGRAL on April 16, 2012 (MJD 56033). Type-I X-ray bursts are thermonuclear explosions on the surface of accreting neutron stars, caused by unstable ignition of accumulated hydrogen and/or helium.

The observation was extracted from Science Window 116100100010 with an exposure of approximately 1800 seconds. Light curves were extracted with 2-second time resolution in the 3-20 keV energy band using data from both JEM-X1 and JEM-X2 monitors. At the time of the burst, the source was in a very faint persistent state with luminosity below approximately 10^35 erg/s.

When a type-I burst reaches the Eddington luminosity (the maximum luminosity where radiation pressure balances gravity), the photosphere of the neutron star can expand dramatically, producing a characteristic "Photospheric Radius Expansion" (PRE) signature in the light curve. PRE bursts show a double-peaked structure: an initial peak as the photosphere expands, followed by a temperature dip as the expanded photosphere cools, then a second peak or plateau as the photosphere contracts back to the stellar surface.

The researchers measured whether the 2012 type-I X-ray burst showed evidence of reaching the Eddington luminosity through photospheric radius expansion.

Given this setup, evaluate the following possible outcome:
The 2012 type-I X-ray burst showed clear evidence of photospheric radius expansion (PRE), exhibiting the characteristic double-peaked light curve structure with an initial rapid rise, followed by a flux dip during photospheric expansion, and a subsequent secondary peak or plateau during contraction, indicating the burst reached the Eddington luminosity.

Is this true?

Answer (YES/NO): YES